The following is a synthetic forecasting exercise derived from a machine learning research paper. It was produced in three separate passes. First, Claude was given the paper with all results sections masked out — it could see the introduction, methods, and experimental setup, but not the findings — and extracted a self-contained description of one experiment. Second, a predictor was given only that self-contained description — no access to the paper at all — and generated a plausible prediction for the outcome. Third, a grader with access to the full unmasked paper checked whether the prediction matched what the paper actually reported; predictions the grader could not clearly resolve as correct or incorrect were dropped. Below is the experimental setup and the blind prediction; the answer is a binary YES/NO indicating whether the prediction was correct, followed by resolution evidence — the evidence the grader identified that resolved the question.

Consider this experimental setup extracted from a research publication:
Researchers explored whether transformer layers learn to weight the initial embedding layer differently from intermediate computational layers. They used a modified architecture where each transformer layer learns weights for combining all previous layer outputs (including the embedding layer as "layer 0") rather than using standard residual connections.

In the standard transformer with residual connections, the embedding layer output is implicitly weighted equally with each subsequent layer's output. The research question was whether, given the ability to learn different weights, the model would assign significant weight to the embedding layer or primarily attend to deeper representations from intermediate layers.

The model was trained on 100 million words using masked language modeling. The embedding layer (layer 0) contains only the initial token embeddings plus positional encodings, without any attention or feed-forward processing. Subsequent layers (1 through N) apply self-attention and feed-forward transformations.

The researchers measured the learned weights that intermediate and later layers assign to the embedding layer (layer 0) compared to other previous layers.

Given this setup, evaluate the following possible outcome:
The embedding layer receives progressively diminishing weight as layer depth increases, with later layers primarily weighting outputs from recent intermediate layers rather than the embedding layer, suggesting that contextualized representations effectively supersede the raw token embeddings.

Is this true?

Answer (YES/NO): NO